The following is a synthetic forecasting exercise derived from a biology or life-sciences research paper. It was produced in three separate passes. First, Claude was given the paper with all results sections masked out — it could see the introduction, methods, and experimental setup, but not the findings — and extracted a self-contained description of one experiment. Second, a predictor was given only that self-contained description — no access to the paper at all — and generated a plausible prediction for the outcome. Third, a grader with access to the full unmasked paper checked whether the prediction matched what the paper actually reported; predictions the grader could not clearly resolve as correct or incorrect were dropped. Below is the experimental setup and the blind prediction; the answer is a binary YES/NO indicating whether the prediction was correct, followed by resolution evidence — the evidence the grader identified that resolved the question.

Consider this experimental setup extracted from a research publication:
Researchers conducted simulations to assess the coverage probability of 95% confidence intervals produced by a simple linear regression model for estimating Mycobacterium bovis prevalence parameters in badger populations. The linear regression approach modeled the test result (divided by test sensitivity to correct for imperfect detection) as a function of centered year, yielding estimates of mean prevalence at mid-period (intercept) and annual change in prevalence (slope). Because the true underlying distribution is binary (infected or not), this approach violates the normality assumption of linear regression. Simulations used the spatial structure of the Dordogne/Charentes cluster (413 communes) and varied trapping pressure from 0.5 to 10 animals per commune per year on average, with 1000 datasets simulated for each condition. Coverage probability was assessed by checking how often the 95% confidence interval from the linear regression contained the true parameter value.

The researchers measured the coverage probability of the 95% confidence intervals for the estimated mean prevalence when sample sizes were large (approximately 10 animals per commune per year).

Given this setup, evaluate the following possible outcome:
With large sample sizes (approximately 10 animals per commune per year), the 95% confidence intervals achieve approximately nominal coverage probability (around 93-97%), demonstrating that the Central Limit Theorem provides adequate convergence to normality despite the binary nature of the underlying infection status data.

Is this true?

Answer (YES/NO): NO